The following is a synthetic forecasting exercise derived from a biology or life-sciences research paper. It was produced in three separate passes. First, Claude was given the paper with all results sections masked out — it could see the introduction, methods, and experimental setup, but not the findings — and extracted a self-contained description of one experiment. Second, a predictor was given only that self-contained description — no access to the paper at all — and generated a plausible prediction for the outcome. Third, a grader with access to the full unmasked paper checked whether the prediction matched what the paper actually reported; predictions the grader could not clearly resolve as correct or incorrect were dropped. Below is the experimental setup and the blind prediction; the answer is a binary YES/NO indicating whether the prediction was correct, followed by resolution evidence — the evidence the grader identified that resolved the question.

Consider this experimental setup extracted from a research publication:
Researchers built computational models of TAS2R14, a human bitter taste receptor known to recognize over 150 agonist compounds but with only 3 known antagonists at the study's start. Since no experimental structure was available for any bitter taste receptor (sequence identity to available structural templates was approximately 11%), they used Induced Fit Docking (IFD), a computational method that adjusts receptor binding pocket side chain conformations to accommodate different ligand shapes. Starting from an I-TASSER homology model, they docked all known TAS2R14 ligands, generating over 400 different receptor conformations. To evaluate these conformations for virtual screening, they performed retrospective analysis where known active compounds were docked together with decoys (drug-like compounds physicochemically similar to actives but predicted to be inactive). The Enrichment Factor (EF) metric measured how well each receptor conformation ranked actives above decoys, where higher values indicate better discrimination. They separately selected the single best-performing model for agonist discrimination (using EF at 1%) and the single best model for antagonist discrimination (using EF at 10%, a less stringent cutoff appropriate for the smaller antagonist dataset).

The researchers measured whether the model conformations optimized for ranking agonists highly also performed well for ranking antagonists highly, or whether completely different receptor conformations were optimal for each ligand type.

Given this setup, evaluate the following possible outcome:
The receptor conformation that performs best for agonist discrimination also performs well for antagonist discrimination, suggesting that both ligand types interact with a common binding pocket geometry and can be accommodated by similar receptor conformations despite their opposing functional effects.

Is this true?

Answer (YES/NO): YES